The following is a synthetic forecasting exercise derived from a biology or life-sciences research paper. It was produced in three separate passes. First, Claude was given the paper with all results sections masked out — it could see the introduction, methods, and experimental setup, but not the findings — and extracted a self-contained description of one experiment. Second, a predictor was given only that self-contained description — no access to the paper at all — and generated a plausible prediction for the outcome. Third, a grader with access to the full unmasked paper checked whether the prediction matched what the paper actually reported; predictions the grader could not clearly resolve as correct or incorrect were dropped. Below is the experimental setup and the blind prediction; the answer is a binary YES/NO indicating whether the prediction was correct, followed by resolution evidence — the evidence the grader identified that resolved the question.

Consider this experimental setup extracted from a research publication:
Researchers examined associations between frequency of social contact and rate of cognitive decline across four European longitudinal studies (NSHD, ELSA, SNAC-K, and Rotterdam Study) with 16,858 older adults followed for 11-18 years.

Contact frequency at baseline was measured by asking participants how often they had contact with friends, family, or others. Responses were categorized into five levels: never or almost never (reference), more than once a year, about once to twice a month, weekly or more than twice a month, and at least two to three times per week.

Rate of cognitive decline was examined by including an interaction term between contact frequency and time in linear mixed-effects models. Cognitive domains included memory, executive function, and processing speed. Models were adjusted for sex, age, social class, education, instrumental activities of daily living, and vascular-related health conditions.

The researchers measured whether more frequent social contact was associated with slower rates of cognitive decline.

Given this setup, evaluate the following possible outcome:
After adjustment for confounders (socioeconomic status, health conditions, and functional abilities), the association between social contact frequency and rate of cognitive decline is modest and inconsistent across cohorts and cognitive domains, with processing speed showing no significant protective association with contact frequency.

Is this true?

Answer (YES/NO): NO